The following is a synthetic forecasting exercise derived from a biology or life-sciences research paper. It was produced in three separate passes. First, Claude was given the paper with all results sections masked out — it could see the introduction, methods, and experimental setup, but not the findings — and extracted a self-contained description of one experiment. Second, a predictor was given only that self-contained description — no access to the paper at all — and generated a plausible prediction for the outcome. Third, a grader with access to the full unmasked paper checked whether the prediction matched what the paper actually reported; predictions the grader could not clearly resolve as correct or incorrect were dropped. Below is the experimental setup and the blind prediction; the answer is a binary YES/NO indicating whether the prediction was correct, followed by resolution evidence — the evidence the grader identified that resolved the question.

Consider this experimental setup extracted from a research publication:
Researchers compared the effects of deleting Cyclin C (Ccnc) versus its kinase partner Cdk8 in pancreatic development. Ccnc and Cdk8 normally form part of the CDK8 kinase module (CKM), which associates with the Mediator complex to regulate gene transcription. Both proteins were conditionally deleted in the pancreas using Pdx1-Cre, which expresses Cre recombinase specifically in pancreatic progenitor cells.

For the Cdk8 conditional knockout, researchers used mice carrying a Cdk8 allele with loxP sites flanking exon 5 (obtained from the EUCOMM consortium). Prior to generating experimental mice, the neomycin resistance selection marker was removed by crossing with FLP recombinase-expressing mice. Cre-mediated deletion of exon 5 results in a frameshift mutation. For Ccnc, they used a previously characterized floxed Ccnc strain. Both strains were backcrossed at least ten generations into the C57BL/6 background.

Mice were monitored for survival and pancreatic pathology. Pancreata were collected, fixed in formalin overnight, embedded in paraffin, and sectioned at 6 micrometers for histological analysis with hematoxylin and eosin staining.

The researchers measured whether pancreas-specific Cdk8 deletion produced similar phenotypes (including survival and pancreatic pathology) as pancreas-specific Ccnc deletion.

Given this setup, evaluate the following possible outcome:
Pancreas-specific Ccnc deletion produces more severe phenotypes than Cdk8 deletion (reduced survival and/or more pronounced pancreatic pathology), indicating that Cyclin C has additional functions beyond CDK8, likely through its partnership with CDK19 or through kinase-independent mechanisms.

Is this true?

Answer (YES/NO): YES